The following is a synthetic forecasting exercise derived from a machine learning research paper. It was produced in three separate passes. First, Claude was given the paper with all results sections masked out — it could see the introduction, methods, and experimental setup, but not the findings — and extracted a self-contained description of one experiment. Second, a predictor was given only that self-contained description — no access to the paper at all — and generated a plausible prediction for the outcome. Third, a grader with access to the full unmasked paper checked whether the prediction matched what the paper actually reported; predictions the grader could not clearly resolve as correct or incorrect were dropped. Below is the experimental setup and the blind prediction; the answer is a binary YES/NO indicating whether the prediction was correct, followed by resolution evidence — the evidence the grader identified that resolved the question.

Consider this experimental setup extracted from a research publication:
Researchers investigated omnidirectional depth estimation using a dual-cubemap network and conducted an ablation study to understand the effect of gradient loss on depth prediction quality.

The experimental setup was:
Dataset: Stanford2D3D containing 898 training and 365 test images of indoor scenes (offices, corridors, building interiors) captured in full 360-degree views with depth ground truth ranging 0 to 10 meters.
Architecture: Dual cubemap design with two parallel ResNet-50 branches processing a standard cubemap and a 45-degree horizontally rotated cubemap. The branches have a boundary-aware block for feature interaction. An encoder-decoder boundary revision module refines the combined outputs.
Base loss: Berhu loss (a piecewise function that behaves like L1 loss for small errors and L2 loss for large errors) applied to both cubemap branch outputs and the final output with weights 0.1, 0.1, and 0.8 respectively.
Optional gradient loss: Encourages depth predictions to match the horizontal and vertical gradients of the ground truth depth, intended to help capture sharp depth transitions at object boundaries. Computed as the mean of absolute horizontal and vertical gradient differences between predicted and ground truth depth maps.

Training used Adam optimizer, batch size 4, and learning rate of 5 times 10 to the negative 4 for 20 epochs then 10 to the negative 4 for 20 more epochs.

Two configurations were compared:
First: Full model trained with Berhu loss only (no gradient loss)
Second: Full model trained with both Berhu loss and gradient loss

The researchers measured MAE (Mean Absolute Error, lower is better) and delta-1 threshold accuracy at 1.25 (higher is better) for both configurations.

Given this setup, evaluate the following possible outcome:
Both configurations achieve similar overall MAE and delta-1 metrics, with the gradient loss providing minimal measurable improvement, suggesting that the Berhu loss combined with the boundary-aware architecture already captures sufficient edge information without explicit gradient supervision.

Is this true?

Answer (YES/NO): NO